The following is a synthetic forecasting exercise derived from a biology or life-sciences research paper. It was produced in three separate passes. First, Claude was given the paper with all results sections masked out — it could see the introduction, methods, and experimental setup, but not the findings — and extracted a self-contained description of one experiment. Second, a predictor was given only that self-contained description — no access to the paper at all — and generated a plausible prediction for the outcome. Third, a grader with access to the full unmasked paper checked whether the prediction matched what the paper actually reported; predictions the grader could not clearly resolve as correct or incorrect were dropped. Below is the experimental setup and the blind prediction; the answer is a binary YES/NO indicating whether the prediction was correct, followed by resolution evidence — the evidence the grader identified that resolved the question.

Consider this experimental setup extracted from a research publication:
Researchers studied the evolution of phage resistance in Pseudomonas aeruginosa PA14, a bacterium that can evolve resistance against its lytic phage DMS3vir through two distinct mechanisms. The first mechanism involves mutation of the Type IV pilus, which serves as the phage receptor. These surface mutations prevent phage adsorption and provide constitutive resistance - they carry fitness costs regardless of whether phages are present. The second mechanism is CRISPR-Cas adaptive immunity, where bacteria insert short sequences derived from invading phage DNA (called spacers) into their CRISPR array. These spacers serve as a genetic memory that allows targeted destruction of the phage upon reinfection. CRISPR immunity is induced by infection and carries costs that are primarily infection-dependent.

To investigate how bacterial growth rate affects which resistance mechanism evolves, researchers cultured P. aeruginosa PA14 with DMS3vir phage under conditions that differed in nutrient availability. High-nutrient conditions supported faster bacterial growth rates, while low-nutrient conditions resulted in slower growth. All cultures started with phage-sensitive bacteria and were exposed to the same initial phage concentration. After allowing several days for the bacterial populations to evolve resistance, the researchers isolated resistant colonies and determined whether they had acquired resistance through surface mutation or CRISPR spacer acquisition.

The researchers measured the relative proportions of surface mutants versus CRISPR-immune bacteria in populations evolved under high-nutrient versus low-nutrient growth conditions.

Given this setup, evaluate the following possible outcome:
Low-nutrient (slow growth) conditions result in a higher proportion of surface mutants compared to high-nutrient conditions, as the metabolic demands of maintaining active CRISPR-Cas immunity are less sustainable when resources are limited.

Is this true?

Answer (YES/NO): YES